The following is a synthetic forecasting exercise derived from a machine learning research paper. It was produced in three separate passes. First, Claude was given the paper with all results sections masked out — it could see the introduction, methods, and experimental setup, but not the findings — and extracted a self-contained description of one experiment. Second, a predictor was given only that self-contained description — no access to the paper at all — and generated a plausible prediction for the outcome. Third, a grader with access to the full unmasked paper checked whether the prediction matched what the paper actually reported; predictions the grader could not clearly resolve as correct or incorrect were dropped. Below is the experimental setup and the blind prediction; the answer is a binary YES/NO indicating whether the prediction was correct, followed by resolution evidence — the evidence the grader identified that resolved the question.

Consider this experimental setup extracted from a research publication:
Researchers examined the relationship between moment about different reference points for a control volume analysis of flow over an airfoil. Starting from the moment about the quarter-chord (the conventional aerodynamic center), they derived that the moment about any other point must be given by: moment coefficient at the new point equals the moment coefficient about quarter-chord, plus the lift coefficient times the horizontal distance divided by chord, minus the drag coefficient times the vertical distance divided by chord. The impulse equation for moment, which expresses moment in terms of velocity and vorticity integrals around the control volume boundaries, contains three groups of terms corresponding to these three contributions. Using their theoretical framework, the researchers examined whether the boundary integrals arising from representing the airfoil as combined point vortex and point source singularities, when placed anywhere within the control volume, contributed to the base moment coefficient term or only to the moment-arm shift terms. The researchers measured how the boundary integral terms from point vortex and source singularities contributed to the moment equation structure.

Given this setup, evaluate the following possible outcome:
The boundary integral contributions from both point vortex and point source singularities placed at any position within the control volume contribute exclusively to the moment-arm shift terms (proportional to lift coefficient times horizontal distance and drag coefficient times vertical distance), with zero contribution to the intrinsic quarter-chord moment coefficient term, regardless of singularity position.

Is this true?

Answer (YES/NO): NO